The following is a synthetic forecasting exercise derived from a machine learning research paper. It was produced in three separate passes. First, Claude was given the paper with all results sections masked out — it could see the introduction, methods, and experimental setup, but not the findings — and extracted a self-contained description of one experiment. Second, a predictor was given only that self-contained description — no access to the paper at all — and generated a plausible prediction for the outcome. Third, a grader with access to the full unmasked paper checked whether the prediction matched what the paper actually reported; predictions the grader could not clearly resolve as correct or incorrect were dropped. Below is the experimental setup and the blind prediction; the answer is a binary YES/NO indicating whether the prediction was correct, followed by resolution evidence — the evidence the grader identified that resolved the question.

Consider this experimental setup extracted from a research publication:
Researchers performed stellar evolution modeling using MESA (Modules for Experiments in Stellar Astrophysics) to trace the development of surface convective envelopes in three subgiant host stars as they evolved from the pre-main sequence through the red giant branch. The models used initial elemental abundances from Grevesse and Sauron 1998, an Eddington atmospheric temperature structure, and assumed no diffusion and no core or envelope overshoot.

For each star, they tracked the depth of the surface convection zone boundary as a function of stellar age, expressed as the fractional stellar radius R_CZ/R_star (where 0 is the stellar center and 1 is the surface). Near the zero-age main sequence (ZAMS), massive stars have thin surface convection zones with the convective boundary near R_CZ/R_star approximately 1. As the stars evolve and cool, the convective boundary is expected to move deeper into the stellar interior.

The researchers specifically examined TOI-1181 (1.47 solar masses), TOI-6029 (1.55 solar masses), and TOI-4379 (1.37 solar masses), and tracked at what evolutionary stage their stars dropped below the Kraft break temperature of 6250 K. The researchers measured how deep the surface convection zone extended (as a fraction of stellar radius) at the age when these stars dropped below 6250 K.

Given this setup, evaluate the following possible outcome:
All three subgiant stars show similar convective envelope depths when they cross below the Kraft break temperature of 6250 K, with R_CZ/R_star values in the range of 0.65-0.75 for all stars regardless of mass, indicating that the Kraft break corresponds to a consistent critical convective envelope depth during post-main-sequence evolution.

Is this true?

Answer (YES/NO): NO